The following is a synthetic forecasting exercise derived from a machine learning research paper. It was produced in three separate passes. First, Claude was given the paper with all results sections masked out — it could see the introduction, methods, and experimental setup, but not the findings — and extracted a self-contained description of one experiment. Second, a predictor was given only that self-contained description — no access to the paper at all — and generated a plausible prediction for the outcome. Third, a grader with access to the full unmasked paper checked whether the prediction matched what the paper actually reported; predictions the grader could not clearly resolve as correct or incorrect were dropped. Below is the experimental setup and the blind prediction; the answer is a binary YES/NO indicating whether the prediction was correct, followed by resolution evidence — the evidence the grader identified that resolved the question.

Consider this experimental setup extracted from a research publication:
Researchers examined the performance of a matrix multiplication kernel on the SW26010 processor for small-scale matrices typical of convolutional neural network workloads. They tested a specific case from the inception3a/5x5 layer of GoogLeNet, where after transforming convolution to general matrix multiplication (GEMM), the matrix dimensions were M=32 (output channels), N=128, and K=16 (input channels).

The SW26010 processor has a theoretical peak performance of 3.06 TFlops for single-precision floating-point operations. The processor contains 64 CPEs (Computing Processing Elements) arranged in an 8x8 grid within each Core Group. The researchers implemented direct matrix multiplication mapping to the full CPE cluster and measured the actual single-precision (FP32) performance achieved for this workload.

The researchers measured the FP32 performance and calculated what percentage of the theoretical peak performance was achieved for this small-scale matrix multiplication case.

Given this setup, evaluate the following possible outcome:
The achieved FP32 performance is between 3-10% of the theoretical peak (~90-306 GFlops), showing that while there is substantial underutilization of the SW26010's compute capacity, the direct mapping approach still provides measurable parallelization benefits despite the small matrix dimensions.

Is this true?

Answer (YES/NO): NO